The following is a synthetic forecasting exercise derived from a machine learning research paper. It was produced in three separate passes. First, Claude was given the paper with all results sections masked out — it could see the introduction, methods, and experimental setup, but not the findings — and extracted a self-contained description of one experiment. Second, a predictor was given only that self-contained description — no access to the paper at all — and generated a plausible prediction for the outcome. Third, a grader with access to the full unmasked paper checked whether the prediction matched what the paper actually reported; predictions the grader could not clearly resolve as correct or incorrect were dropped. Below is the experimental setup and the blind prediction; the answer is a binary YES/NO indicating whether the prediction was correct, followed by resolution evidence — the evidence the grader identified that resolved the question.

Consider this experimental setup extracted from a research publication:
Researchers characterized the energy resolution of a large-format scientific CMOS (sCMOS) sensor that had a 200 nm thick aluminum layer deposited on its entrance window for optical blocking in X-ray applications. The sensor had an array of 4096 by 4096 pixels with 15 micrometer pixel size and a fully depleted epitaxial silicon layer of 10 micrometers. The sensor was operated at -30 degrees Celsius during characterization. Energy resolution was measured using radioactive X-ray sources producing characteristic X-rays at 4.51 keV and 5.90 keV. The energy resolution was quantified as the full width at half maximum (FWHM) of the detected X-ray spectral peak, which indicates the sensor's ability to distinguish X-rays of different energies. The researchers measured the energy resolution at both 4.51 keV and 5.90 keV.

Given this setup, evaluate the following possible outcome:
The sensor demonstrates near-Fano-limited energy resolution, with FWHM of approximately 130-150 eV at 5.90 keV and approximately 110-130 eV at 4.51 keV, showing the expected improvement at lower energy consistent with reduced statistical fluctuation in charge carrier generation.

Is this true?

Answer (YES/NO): NO